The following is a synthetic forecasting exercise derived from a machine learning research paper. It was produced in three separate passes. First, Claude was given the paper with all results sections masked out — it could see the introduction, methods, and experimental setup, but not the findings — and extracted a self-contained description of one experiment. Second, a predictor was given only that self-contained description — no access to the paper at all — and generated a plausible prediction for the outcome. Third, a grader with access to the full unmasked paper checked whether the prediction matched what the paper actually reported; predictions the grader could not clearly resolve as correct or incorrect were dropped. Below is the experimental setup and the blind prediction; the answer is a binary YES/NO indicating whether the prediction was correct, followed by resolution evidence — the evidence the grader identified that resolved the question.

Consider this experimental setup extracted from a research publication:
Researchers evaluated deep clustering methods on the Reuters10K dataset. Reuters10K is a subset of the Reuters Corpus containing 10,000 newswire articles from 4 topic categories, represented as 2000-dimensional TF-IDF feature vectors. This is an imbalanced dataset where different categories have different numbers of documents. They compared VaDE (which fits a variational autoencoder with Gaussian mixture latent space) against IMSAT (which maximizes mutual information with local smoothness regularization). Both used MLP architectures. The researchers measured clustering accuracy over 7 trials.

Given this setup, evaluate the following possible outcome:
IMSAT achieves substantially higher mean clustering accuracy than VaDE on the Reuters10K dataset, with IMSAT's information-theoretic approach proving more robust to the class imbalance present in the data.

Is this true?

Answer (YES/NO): NO